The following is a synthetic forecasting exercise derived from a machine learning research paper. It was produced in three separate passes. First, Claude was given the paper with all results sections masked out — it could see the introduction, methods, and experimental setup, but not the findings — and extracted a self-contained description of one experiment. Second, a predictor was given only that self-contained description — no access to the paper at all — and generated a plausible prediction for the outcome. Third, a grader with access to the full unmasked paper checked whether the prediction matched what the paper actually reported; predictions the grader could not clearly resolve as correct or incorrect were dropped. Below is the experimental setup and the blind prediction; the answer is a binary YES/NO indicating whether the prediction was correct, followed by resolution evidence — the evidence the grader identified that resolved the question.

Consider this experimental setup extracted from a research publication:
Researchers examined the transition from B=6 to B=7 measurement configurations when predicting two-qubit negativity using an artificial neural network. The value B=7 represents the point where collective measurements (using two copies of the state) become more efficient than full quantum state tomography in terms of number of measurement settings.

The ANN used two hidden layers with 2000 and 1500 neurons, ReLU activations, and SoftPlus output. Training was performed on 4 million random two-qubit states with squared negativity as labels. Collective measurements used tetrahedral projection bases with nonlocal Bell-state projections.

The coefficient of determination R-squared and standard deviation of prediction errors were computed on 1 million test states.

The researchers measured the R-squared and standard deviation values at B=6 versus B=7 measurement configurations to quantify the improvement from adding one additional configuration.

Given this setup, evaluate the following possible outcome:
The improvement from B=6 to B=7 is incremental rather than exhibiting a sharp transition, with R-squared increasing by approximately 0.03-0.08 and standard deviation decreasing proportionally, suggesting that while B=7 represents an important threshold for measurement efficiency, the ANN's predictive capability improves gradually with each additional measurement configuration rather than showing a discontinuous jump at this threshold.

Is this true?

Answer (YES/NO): NO